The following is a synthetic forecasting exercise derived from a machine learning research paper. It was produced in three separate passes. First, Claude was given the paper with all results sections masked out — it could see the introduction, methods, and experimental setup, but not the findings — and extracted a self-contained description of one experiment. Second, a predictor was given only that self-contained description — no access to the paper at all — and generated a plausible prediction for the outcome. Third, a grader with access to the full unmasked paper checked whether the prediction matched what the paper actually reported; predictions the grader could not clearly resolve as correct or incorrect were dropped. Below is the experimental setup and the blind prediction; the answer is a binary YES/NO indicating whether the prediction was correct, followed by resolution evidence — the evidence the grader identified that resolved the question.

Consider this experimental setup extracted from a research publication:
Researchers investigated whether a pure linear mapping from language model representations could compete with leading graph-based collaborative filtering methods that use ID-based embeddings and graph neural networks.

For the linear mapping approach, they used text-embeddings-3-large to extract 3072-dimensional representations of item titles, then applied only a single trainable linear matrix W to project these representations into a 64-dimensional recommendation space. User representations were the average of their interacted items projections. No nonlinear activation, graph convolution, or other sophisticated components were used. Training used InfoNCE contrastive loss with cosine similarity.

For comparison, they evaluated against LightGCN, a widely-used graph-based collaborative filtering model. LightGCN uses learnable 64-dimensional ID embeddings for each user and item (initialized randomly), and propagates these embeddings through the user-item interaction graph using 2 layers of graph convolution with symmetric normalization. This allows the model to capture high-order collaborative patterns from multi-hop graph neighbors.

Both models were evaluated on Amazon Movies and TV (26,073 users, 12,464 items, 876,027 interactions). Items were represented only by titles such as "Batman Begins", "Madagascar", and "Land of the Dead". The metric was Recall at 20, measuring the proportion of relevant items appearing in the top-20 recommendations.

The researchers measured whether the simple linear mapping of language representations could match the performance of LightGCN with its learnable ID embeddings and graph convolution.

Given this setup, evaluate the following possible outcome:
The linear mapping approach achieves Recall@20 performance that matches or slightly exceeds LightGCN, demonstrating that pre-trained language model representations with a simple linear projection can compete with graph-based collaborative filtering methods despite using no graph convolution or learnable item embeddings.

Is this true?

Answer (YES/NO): NO